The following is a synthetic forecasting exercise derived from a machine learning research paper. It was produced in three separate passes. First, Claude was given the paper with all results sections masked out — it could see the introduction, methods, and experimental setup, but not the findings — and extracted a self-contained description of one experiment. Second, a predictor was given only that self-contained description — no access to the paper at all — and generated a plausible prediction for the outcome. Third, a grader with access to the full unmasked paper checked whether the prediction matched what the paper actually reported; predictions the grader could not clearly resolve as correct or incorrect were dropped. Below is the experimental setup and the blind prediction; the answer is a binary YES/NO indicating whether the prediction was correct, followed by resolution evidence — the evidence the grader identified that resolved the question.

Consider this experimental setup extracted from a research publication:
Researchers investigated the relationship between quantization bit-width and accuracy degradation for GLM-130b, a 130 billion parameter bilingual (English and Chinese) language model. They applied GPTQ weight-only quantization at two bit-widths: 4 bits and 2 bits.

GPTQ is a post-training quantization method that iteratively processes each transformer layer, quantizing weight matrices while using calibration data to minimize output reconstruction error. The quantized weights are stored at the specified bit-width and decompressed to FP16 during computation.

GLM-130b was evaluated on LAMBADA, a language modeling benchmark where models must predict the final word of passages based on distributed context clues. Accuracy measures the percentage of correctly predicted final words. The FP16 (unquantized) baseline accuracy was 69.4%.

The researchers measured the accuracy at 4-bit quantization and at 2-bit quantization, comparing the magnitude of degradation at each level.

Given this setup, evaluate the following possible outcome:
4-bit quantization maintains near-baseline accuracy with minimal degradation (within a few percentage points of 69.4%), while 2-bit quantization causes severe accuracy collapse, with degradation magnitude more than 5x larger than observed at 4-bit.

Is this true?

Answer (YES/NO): NO